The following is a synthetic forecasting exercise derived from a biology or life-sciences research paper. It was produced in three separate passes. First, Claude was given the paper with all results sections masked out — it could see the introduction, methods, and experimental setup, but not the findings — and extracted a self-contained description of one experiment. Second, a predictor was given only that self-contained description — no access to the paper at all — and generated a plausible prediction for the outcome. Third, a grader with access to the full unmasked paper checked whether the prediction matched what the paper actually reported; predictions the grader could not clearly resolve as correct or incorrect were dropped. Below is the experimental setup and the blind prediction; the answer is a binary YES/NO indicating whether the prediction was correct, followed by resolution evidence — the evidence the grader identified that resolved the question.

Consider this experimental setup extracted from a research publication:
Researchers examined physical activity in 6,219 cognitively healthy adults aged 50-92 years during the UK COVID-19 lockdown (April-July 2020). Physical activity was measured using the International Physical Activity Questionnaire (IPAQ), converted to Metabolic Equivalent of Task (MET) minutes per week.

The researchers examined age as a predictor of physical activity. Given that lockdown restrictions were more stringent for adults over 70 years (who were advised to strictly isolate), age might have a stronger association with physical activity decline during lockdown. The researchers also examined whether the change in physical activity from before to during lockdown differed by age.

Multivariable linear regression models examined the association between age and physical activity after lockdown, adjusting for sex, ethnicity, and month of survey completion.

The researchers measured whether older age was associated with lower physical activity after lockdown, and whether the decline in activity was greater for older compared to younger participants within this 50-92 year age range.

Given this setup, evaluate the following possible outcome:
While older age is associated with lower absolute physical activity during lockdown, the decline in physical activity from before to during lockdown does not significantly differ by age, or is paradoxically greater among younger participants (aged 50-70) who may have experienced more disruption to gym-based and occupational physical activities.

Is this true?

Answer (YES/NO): YES